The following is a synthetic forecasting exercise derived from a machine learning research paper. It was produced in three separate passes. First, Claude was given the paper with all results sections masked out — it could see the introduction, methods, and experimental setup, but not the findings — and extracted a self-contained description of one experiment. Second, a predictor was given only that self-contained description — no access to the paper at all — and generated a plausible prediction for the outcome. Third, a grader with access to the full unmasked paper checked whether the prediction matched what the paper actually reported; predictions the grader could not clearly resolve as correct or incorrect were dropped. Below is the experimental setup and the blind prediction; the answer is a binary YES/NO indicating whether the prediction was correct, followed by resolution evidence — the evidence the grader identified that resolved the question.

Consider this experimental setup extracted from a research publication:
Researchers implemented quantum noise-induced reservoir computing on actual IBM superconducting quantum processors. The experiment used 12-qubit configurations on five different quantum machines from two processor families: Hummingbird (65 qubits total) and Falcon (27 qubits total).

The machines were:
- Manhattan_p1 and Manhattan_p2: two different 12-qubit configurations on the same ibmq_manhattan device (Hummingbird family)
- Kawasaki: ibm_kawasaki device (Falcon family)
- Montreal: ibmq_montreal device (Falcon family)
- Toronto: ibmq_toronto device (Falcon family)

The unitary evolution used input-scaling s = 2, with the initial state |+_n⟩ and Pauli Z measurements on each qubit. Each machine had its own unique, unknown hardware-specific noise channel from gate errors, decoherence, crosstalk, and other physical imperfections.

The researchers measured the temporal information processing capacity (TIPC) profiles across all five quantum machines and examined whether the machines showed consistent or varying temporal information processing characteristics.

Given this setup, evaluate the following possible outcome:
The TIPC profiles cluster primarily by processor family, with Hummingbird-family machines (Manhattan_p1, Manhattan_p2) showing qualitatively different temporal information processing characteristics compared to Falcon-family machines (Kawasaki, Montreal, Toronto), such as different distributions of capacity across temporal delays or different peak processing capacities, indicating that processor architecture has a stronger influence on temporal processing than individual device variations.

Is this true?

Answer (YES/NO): NO